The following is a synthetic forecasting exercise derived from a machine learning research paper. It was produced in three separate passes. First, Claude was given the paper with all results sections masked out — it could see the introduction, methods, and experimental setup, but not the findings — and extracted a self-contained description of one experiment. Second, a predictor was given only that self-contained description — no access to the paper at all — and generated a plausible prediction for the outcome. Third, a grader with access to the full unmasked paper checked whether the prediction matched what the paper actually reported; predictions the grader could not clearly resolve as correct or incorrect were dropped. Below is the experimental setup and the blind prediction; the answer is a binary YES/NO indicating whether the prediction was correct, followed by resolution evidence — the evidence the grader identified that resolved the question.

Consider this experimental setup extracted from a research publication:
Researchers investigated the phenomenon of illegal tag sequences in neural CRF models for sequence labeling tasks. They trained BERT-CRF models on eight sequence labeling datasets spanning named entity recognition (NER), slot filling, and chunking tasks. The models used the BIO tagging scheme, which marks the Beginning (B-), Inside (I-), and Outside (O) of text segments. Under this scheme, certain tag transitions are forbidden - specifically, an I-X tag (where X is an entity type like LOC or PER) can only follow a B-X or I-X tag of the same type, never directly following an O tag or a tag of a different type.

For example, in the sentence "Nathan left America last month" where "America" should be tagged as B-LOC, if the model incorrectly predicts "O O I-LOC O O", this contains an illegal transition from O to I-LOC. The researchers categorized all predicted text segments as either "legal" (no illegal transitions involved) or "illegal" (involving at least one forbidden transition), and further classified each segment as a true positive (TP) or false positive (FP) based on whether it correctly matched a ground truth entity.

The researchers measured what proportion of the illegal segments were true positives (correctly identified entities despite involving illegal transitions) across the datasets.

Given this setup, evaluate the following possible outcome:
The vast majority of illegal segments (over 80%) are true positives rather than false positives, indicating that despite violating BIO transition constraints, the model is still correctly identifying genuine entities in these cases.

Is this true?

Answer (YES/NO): NO